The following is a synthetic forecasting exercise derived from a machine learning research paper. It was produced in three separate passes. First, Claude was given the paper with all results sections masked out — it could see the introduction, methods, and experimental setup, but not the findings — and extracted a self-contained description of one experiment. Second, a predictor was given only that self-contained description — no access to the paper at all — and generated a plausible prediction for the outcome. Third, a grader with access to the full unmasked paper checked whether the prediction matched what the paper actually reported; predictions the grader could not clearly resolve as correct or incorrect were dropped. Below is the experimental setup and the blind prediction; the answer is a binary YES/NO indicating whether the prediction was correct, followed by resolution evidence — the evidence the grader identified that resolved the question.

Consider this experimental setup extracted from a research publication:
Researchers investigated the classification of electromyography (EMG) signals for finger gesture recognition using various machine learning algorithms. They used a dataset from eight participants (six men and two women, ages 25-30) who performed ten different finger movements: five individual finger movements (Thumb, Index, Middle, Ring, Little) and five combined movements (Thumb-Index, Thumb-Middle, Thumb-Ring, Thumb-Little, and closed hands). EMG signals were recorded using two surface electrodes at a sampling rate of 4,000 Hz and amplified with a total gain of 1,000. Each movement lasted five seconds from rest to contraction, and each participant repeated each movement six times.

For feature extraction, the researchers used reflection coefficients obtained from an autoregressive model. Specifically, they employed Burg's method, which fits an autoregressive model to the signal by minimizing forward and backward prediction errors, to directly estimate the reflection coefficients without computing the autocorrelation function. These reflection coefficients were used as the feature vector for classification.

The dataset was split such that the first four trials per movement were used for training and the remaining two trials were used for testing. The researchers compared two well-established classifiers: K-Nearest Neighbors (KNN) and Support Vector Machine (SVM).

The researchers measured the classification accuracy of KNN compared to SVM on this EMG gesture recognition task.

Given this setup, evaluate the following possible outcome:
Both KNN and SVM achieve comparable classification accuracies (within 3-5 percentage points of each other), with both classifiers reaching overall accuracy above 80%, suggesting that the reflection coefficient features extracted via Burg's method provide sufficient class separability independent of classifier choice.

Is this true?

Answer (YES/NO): YES